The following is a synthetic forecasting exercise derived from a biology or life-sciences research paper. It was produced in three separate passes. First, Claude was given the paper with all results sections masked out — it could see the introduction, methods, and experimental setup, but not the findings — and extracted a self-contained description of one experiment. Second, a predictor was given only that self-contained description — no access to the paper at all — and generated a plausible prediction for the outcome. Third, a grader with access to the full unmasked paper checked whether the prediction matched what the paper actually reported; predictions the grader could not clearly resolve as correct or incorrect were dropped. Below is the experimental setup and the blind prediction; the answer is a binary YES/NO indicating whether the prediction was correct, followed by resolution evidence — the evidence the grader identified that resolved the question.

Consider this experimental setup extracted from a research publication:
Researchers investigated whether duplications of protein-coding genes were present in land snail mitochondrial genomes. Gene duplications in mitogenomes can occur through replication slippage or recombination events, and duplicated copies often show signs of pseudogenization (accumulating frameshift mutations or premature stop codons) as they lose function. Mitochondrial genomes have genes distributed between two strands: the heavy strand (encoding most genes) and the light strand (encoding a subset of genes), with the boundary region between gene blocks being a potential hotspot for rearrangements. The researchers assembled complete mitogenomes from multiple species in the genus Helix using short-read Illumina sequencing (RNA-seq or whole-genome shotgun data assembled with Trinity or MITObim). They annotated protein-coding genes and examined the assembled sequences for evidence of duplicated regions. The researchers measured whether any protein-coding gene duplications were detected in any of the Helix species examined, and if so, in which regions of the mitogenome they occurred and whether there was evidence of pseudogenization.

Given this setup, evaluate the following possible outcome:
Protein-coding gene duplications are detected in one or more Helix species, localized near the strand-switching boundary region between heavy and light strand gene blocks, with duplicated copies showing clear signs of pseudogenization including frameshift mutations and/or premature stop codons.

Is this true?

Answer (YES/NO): YES